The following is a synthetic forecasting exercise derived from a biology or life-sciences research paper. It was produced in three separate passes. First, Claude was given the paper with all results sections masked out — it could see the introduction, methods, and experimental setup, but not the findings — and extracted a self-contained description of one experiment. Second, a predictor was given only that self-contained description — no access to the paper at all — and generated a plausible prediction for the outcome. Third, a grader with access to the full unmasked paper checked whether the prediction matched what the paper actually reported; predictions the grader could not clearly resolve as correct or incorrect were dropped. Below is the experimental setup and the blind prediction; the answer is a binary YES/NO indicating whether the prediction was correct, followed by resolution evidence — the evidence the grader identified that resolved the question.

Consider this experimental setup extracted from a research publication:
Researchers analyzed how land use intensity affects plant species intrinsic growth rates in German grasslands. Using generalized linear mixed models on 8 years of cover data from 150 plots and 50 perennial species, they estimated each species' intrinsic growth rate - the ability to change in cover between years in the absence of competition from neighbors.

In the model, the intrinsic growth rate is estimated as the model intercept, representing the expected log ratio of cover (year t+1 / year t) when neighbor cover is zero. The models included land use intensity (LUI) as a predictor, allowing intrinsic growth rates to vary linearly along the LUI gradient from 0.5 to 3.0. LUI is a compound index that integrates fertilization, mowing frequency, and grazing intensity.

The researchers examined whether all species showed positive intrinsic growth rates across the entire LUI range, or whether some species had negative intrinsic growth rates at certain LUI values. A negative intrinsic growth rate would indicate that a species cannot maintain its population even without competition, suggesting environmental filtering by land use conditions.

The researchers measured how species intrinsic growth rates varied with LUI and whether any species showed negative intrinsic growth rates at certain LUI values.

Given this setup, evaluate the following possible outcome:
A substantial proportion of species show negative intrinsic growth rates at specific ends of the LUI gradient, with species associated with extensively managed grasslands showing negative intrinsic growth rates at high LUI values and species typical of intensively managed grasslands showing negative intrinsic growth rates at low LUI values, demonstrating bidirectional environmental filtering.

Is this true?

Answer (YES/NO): NO